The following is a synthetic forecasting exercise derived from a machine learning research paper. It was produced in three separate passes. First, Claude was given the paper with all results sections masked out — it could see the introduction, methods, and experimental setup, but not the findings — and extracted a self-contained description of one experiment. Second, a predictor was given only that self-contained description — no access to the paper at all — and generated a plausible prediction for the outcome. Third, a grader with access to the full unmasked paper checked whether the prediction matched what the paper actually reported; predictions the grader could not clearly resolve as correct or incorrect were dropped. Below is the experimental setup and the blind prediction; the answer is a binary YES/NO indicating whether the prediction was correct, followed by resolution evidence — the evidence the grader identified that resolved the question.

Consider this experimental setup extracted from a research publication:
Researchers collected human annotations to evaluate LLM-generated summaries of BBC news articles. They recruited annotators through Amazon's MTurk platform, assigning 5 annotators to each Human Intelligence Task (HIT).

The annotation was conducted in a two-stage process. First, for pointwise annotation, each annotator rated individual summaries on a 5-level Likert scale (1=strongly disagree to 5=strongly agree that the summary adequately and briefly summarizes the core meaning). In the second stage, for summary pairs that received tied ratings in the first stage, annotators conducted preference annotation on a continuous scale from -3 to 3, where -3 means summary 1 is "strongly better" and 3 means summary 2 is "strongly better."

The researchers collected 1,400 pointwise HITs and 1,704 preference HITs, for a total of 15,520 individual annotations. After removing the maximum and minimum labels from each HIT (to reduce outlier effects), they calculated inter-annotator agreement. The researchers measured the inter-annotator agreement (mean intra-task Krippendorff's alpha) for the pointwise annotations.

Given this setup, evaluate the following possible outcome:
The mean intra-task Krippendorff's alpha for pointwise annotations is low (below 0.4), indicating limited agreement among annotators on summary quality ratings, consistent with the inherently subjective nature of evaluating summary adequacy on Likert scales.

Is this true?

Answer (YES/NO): NO